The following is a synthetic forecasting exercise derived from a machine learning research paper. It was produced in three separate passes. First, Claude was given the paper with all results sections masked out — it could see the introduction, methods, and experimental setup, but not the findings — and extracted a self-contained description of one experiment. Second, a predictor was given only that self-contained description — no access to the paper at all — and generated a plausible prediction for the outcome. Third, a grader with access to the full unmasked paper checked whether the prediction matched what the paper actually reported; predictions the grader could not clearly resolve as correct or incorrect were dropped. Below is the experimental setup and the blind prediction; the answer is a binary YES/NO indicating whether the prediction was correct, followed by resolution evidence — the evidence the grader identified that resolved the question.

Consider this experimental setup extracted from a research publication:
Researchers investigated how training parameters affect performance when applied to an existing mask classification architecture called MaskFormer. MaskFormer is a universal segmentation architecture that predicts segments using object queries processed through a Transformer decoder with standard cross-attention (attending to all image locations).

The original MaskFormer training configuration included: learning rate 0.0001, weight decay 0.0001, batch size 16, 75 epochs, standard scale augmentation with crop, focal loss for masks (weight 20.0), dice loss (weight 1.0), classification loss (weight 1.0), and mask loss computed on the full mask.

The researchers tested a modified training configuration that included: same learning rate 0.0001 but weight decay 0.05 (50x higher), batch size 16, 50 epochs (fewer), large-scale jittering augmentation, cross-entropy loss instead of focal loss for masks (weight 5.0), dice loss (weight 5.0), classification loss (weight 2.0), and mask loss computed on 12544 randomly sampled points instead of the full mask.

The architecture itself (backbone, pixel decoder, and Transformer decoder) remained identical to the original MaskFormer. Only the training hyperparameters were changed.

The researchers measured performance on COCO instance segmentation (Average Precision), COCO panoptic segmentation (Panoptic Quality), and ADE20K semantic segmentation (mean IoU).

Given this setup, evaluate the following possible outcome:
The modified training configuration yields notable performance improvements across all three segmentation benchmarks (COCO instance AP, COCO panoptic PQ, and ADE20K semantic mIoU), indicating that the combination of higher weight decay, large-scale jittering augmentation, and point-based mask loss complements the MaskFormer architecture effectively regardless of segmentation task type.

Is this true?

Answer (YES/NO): YES